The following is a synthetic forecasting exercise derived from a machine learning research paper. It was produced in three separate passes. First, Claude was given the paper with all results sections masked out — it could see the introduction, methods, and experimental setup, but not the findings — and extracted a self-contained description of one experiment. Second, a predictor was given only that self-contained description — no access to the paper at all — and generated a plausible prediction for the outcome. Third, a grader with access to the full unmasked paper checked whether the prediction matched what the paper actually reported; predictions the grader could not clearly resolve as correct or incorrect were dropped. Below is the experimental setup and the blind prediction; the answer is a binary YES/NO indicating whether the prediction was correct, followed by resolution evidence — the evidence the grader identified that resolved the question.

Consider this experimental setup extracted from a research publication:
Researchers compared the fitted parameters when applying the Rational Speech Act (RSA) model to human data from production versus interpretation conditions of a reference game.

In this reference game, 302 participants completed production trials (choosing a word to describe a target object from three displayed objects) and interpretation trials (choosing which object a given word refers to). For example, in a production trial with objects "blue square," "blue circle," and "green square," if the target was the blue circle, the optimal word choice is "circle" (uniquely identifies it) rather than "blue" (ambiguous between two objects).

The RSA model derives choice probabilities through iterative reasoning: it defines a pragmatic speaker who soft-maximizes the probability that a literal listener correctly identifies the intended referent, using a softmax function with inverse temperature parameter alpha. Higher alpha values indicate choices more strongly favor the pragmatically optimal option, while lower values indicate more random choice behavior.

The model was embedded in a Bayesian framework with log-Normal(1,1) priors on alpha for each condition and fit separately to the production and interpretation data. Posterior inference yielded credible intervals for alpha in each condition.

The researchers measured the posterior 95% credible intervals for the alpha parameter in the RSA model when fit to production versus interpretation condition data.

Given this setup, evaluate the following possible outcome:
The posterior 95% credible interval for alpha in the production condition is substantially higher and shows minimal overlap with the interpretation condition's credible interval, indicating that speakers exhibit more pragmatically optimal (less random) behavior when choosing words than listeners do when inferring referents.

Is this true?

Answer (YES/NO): YES